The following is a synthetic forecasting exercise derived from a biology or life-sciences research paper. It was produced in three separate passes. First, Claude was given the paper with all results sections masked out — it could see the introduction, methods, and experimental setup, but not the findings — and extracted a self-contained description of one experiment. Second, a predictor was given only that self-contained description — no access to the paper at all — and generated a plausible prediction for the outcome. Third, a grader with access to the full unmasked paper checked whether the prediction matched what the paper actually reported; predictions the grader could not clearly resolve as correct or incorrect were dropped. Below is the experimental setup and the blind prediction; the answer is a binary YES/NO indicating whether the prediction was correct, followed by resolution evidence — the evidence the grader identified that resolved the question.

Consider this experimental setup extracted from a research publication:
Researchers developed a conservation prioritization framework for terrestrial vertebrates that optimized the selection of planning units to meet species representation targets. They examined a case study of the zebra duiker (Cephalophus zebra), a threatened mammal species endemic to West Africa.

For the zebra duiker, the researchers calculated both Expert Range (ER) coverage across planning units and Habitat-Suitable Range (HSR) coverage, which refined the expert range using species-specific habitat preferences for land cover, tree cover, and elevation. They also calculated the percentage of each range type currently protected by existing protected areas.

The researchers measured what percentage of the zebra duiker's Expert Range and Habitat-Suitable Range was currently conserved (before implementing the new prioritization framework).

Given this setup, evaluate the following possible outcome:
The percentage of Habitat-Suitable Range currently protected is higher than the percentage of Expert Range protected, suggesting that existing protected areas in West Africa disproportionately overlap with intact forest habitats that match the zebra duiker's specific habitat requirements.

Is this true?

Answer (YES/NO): NO